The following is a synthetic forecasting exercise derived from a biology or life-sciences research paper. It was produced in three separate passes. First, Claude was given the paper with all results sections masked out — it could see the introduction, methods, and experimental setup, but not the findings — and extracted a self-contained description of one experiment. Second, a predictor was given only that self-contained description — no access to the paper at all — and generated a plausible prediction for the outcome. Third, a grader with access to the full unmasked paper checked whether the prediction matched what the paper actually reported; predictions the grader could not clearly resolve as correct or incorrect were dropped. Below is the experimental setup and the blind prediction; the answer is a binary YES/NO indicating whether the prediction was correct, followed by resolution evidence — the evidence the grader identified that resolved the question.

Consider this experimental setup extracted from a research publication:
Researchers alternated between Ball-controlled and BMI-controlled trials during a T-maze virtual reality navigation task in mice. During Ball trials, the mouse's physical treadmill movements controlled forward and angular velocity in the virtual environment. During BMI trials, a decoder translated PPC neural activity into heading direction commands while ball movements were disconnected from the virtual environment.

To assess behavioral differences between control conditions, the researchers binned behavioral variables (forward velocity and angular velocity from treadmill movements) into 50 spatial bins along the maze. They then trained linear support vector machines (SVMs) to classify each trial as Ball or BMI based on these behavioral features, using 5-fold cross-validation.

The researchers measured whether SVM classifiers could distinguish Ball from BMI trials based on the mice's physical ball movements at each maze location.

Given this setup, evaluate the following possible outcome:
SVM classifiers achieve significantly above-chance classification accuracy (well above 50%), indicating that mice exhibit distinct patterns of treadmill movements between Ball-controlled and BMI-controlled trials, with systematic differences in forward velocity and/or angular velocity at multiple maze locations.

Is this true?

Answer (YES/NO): YES